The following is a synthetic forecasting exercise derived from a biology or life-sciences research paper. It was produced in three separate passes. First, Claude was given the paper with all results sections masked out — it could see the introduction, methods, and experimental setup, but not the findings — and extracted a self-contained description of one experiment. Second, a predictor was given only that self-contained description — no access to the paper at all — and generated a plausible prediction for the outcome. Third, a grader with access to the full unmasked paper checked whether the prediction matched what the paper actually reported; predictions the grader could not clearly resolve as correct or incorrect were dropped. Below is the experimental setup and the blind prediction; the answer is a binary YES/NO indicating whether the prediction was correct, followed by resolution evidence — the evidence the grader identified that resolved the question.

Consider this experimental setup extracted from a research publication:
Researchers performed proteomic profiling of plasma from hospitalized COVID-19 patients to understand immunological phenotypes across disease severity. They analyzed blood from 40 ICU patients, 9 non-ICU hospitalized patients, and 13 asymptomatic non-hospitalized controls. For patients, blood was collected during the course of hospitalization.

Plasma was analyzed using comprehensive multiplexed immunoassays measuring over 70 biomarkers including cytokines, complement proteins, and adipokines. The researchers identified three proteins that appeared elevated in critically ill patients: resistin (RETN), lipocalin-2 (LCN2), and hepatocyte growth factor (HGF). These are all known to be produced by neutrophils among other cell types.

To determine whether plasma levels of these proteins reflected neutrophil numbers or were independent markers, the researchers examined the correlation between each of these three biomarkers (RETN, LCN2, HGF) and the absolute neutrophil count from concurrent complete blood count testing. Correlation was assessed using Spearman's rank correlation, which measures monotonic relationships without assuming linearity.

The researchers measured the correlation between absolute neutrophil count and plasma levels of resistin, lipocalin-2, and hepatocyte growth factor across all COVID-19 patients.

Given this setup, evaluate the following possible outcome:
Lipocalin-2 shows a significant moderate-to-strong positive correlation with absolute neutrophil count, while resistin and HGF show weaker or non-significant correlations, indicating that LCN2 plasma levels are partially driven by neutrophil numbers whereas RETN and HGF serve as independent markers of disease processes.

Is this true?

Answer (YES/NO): NO